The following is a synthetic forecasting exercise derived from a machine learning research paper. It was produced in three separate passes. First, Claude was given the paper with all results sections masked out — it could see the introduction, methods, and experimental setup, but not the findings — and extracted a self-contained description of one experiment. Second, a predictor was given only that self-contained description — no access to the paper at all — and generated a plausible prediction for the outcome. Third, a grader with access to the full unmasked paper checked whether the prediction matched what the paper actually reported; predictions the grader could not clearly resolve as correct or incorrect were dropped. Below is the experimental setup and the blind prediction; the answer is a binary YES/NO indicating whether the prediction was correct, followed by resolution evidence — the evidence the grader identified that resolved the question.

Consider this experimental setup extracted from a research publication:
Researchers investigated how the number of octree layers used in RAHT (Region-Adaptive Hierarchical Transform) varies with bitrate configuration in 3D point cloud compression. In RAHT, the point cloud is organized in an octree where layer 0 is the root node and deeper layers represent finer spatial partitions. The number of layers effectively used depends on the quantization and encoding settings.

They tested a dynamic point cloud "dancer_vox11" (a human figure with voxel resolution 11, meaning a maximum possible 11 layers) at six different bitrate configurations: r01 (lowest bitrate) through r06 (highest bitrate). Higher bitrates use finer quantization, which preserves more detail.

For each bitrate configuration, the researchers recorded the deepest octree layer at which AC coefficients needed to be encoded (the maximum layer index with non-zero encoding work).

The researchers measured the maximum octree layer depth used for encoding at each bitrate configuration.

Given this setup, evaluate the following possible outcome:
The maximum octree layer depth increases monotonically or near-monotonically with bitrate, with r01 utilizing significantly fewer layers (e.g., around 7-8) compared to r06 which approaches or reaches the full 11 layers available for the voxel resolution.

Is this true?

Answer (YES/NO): NO